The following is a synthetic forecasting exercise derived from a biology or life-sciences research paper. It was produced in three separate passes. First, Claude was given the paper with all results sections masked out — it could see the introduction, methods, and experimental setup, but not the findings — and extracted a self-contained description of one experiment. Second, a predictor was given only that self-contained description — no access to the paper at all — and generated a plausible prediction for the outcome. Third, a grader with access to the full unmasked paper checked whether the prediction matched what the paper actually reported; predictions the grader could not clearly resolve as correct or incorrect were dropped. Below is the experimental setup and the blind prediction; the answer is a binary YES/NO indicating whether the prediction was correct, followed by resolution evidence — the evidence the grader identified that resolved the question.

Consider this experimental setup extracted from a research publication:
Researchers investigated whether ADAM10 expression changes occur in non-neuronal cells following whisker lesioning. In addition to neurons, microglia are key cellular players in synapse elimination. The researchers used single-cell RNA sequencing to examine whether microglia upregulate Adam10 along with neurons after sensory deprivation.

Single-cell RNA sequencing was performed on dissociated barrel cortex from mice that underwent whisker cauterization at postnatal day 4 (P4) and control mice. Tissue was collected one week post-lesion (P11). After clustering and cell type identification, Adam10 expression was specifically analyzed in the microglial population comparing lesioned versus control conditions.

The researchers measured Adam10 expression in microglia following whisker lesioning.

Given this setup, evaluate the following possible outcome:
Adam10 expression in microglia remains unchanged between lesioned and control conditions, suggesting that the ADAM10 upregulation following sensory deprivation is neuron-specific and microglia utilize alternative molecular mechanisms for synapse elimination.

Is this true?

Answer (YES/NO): NO